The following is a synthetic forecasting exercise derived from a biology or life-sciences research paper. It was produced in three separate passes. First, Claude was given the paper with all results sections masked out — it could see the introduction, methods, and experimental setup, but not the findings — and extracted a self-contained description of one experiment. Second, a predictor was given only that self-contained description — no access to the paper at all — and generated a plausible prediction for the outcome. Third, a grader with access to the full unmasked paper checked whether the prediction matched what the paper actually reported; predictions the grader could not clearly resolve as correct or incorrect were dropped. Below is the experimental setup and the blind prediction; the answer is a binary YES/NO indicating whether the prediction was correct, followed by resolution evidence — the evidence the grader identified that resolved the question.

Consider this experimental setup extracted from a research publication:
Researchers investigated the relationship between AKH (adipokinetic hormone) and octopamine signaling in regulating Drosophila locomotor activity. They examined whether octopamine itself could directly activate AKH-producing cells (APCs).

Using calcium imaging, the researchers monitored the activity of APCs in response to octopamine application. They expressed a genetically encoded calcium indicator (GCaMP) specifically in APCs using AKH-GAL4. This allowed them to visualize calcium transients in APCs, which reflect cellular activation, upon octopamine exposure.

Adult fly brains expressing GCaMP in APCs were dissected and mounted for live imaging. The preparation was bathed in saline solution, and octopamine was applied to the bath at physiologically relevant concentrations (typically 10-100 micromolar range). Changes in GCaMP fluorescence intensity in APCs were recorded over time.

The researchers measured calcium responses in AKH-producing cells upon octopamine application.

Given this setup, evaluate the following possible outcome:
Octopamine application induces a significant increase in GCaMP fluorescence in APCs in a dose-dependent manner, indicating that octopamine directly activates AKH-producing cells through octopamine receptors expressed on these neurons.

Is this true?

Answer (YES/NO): NO